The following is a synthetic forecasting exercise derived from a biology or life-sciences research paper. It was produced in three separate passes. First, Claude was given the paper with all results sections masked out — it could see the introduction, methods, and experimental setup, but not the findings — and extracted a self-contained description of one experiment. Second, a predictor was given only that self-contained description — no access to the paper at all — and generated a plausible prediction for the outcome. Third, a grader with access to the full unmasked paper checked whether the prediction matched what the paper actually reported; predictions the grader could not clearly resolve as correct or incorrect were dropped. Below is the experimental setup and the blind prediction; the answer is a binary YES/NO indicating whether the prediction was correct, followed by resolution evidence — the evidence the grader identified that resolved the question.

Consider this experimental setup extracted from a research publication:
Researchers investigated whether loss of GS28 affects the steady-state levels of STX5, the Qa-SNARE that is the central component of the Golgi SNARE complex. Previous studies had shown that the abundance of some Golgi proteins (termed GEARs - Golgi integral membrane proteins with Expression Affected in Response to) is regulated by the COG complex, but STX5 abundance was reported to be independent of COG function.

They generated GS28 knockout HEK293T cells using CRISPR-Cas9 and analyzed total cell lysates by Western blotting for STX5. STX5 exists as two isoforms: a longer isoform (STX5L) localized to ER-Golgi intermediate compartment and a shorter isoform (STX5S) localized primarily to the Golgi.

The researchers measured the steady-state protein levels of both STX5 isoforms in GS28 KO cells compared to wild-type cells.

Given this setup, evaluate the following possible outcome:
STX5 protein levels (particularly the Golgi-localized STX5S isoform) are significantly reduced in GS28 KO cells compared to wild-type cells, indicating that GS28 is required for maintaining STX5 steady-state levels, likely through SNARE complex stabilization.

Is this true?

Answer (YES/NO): NO